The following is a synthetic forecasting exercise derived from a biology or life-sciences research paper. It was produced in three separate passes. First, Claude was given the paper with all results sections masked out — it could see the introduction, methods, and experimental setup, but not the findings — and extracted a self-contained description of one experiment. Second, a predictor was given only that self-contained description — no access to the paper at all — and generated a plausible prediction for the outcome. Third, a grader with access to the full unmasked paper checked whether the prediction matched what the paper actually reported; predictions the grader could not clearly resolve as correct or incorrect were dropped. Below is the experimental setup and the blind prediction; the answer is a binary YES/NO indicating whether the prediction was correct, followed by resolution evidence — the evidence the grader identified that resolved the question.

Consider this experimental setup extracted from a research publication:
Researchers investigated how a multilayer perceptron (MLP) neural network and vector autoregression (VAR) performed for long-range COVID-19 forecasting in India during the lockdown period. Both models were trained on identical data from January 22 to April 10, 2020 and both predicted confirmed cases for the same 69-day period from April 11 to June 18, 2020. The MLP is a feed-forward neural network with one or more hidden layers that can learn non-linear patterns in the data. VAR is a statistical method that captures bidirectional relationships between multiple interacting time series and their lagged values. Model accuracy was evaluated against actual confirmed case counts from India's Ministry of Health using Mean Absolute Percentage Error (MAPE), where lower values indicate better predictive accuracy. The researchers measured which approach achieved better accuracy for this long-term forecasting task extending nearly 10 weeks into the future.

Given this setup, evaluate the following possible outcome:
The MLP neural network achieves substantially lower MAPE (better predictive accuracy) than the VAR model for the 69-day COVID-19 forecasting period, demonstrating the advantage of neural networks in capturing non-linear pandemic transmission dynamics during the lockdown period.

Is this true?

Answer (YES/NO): YES